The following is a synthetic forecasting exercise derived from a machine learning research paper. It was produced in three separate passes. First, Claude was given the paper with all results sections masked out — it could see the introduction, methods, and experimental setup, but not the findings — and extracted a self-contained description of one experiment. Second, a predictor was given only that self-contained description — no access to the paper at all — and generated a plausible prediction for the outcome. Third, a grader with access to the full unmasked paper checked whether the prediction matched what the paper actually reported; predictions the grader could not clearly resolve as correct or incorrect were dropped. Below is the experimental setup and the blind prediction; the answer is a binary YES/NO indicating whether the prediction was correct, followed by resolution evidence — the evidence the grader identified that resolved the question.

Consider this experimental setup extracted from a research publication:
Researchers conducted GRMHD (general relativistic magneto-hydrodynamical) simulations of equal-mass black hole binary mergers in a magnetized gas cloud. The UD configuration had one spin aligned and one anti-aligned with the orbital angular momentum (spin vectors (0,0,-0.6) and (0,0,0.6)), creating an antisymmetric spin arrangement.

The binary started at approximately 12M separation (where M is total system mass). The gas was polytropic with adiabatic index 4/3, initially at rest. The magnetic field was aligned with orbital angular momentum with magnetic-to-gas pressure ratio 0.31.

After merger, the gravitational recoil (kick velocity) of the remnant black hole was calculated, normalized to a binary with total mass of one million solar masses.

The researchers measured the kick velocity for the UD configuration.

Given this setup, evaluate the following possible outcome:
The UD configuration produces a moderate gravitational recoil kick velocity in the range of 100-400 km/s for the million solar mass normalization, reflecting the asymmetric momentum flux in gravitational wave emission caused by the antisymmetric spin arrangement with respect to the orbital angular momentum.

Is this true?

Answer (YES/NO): YES